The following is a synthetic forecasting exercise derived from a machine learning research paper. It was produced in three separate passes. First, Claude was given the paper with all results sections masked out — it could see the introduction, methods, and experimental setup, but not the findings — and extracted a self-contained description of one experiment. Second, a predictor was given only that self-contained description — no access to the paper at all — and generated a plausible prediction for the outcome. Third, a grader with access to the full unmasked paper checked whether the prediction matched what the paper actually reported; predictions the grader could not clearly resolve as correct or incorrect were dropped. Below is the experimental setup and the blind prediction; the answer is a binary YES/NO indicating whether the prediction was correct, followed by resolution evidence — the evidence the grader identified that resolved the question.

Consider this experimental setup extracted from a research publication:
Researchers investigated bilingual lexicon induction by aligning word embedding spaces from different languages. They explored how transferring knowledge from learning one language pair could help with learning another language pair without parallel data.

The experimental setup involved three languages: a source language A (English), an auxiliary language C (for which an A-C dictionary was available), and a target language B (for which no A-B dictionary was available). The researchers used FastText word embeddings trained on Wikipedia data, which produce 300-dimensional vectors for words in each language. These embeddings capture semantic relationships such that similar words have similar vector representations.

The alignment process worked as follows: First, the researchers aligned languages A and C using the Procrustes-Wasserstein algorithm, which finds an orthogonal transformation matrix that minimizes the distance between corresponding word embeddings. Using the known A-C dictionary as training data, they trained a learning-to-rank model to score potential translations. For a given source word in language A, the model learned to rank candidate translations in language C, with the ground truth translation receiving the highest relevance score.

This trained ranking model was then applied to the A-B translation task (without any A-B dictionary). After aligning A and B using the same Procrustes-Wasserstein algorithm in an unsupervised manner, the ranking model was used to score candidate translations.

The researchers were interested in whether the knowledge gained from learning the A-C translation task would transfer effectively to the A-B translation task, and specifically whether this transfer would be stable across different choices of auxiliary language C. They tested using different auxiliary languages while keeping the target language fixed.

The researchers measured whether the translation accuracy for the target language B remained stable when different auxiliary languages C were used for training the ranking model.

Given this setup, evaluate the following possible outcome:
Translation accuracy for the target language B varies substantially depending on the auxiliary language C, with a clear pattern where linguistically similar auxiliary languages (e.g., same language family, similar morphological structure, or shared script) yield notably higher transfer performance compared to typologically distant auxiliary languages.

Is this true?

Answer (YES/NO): NO